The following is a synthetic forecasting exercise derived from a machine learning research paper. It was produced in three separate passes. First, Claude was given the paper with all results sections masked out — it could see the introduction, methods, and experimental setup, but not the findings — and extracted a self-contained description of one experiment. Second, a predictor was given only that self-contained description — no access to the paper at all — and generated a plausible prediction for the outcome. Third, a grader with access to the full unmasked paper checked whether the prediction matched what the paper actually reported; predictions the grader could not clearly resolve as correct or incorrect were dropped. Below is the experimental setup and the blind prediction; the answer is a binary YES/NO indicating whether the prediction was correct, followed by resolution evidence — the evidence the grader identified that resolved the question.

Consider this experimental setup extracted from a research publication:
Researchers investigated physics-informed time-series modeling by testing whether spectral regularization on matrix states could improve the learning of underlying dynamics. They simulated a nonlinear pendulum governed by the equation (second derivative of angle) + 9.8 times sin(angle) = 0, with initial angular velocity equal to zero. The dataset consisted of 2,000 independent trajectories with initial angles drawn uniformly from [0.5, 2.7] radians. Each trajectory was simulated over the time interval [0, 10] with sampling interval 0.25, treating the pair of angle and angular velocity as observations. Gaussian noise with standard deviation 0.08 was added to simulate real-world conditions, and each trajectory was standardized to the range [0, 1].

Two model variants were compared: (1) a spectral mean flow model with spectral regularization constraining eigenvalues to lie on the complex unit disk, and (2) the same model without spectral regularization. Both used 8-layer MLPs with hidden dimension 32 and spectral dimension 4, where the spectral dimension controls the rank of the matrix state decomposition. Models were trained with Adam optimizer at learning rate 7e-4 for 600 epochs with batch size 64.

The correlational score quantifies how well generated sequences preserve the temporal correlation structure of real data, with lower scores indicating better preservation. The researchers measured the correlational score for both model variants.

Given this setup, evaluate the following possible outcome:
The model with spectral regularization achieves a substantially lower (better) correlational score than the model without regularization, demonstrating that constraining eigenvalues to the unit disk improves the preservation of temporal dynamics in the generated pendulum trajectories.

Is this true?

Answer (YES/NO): YES